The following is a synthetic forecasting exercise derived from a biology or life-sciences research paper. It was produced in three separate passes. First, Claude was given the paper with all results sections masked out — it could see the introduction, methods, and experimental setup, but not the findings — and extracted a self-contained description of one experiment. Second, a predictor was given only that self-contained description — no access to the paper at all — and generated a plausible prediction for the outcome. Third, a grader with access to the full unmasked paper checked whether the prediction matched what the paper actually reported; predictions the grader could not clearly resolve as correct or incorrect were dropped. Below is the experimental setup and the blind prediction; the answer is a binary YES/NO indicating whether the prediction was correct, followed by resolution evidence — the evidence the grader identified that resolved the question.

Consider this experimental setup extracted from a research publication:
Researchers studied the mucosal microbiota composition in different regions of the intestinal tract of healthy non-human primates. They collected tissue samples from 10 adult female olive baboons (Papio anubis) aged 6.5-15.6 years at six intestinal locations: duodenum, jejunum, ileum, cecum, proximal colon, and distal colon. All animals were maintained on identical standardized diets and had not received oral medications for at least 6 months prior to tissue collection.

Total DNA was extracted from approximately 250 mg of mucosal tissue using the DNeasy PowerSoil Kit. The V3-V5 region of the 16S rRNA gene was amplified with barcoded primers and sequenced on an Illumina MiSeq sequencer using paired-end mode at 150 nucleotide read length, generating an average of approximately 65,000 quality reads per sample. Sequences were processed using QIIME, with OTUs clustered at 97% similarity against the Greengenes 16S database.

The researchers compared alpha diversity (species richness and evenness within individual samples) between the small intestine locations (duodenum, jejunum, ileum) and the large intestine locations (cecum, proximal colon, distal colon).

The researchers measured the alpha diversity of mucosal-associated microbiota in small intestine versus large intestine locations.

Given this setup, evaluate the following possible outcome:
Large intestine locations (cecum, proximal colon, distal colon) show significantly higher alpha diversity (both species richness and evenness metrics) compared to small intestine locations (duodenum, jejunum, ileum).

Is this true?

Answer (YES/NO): YES